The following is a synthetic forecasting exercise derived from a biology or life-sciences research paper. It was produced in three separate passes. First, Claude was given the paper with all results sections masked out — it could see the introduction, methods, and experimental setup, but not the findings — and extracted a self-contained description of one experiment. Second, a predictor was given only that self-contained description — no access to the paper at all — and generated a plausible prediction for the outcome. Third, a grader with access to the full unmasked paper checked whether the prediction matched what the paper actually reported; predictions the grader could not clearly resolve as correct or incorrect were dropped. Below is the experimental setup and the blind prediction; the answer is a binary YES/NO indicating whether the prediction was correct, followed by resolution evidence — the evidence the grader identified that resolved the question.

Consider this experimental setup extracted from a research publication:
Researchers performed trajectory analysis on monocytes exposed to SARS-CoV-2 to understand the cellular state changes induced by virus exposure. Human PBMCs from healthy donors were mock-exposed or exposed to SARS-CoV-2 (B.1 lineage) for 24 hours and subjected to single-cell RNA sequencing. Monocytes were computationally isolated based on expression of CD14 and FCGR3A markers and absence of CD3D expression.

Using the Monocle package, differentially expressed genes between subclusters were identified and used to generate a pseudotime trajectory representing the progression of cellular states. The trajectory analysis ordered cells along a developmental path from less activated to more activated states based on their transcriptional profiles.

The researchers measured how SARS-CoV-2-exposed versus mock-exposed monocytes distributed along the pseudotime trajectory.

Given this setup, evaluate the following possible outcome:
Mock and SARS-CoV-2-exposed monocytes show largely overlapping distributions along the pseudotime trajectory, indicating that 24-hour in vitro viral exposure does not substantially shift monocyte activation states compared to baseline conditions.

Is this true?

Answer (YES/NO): NO